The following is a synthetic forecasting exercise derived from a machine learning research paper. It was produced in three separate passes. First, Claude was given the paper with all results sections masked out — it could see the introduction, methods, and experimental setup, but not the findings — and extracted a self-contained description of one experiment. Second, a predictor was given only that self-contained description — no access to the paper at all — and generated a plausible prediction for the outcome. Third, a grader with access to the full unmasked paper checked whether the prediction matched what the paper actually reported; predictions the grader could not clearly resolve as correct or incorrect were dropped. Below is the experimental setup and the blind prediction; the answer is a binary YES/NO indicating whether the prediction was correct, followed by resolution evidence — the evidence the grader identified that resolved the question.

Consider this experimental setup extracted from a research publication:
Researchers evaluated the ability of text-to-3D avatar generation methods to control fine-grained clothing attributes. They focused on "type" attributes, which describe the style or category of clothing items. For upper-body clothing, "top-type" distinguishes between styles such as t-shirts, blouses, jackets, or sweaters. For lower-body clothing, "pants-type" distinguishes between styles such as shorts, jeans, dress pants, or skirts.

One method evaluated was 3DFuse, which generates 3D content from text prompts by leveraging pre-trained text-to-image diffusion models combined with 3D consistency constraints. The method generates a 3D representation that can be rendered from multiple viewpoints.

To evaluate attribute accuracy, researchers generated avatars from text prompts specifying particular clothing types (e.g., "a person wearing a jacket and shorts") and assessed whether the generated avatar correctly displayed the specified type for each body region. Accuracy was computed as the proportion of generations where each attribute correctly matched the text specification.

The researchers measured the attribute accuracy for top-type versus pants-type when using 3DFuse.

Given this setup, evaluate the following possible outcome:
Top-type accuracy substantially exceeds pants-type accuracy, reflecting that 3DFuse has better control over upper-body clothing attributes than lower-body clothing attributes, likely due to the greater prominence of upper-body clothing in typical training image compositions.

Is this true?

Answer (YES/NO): NO